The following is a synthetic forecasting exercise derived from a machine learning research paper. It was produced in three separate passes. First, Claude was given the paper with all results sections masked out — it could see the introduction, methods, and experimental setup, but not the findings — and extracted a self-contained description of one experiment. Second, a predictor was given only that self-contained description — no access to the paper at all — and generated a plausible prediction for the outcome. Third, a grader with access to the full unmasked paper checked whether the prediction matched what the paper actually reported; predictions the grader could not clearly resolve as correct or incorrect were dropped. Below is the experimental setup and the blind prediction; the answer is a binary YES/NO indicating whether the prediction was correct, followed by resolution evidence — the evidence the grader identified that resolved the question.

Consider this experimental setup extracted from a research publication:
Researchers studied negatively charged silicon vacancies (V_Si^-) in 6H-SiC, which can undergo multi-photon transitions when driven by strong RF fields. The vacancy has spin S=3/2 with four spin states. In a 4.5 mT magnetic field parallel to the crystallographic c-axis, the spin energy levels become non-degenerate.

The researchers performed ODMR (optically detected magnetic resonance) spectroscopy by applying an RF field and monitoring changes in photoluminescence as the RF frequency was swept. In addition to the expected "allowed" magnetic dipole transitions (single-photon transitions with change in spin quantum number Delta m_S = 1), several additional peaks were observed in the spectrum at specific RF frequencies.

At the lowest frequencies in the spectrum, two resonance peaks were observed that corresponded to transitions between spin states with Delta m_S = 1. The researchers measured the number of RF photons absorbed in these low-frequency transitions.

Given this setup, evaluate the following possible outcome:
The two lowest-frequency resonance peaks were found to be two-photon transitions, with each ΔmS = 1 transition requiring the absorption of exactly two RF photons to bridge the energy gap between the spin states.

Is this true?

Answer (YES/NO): NO